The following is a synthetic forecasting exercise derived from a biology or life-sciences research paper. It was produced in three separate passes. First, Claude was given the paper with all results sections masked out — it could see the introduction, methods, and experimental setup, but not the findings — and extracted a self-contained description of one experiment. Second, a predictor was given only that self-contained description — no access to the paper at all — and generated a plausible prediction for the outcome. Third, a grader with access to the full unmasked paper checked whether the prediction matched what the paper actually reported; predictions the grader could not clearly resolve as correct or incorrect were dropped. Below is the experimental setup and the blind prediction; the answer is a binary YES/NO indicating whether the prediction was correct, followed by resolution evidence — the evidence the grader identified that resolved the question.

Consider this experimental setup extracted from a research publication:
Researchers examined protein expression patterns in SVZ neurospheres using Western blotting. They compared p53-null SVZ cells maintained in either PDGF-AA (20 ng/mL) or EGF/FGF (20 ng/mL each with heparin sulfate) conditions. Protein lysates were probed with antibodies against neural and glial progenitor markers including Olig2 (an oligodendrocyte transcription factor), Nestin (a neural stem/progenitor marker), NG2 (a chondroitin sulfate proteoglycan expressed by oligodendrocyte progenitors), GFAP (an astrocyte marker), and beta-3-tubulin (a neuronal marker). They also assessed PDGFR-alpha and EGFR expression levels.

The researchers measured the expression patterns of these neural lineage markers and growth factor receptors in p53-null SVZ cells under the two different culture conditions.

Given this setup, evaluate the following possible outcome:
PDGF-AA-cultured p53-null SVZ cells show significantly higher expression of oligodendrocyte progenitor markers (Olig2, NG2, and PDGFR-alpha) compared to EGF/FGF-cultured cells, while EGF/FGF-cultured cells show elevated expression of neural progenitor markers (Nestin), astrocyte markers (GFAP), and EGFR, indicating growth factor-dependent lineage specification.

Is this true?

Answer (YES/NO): NO